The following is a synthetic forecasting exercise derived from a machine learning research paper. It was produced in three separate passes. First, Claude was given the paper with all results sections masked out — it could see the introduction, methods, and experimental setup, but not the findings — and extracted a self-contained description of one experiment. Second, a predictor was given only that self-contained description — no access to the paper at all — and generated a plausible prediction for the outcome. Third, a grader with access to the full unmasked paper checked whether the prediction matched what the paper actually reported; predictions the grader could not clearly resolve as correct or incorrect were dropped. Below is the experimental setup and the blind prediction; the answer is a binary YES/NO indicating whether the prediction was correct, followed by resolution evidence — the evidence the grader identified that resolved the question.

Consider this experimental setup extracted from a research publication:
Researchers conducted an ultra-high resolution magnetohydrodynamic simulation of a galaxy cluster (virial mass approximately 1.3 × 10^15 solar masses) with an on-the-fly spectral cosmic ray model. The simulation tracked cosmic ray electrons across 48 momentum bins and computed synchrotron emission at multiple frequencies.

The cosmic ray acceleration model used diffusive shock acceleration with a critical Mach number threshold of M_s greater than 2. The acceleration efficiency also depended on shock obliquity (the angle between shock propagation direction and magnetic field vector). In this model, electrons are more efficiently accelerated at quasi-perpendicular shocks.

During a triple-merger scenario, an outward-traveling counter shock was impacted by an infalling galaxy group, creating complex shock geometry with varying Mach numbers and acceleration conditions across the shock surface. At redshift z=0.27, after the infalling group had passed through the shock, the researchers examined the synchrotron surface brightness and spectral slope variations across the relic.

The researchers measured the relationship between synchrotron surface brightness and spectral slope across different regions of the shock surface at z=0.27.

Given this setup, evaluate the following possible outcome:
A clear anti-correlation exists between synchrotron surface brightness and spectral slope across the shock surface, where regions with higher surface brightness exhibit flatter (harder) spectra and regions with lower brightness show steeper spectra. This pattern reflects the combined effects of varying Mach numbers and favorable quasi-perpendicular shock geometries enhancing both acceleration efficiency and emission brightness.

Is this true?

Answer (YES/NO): NO